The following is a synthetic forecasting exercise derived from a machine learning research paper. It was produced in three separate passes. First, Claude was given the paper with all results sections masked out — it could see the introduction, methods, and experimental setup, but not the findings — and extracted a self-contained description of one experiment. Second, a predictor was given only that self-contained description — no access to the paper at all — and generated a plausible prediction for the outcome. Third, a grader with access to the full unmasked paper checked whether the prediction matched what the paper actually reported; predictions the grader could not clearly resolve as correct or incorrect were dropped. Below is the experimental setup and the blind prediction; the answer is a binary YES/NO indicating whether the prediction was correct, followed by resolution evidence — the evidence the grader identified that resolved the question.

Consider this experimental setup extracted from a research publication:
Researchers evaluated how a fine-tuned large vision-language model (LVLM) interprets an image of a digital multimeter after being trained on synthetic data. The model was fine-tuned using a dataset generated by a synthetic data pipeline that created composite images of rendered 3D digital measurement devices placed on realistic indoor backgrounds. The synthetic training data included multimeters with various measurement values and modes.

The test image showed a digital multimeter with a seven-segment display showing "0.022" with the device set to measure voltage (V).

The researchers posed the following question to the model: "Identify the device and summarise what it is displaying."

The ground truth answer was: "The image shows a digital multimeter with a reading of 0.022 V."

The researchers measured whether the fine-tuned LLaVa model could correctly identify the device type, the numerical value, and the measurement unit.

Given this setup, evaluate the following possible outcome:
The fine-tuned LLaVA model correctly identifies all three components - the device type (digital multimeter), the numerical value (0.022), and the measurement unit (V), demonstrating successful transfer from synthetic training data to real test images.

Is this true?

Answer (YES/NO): NO